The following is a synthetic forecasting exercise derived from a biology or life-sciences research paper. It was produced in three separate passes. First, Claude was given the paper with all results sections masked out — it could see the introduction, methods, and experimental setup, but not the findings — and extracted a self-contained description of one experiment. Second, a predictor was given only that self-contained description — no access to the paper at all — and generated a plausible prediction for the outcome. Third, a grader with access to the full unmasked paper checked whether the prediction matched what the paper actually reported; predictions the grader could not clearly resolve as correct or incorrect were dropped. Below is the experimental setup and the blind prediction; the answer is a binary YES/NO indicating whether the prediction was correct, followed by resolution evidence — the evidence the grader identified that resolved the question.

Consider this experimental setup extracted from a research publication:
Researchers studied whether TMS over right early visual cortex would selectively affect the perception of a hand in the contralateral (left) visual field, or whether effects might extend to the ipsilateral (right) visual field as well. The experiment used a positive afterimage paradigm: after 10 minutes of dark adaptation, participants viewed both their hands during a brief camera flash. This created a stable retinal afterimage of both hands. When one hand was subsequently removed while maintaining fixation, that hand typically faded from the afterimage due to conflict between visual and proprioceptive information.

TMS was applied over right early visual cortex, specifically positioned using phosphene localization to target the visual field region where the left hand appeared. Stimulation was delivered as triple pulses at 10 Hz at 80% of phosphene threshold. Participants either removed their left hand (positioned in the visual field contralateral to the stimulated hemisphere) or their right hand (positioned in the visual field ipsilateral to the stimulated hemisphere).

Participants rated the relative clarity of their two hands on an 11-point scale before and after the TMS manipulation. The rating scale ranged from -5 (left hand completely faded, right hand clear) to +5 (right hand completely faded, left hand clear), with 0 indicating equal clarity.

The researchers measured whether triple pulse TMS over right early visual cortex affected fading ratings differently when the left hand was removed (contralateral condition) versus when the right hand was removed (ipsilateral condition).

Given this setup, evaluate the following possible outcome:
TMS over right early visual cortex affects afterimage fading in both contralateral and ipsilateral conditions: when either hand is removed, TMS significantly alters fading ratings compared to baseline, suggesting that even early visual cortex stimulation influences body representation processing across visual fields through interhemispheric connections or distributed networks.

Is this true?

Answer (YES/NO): YES